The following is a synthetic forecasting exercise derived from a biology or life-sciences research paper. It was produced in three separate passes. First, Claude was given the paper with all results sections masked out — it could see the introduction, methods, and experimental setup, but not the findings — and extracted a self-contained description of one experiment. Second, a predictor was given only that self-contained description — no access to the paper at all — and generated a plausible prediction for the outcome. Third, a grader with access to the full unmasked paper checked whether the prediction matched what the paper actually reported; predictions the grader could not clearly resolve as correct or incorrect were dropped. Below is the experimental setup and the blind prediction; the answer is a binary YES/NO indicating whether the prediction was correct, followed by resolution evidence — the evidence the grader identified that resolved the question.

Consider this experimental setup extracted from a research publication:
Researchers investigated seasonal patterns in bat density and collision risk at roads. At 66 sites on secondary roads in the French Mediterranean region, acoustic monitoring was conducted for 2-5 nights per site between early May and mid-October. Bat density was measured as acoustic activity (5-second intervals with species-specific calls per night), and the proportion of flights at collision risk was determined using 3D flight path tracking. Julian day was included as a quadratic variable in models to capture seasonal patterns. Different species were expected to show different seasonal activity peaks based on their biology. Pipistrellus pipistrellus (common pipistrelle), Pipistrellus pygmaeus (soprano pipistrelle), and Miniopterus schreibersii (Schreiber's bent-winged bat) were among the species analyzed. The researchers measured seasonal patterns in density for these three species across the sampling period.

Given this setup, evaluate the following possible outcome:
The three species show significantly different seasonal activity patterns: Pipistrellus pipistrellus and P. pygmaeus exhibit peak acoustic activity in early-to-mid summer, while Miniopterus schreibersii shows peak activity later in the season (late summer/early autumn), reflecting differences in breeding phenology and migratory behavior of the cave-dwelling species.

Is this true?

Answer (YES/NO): NO